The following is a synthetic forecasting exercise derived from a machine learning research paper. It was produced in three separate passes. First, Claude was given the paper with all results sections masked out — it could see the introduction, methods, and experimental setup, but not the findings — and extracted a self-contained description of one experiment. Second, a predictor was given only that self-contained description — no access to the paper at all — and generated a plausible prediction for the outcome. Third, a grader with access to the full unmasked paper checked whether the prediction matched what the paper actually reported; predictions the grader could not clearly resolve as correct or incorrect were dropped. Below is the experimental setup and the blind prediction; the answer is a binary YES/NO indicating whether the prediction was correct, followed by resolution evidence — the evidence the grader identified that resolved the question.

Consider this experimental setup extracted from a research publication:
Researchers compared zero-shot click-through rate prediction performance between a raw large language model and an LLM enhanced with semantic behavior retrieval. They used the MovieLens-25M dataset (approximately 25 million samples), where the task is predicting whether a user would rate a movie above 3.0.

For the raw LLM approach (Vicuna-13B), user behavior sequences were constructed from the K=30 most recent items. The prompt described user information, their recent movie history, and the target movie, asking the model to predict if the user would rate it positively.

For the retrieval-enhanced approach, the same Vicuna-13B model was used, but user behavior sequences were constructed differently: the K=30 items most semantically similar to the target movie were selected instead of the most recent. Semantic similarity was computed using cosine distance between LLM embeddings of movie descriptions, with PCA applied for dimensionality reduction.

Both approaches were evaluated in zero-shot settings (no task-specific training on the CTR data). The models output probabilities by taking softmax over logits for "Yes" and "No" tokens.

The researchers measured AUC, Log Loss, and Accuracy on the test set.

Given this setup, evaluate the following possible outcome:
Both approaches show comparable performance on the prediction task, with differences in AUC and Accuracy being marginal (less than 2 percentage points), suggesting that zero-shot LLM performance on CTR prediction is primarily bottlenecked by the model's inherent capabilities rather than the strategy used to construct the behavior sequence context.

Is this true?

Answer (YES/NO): NO